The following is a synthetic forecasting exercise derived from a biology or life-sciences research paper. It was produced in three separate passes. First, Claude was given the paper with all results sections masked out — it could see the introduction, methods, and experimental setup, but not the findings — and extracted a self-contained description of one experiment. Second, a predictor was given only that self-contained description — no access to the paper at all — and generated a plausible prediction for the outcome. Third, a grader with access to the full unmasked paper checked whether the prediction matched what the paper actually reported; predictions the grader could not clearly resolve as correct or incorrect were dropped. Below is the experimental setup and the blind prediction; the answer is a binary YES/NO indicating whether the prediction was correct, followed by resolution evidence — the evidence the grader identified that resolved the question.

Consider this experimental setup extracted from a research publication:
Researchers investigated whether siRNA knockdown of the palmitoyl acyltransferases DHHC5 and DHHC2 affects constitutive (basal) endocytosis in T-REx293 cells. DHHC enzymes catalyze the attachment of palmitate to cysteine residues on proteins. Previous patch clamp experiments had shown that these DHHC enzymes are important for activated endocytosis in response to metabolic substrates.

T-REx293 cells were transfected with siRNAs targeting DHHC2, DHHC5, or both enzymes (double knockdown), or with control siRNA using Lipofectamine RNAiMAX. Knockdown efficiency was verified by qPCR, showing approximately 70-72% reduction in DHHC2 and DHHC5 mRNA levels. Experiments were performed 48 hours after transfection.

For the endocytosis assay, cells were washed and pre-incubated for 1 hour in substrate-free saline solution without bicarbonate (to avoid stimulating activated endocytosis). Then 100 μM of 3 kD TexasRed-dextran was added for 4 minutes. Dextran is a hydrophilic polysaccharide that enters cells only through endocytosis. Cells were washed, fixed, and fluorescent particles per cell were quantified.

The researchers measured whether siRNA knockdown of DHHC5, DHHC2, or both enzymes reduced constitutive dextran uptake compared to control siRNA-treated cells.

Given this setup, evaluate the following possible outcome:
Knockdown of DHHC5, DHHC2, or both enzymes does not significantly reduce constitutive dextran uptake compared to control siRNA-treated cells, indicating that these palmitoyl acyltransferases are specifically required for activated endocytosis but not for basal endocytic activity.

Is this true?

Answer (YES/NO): YES